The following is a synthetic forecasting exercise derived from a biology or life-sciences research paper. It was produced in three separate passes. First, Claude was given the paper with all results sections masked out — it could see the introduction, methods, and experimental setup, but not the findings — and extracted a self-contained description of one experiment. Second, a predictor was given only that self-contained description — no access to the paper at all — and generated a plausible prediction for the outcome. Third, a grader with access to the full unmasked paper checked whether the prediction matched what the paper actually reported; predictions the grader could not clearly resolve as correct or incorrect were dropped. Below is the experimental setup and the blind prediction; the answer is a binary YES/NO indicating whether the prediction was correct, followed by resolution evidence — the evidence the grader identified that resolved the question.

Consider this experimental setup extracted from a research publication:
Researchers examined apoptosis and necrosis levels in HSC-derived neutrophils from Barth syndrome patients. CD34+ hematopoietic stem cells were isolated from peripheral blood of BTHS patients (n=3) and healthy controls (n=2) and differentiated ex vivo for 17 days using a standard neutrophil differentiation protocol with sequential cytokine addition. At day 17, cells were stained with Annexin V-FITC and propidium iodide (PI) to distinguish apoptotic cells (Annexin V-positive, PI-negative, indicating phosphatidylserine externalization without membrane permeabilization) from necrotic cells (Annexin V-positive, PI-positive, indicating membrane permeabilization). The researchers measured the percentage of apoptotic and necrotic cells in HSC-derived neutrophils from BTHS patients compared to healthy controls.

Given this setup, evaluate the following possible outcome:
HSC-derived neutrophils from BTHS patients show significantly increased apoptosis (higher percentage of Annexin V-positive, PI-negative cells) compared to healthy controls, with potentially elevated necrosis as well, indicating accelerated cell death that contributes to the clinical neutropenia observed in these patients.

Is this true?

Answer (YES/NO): NO